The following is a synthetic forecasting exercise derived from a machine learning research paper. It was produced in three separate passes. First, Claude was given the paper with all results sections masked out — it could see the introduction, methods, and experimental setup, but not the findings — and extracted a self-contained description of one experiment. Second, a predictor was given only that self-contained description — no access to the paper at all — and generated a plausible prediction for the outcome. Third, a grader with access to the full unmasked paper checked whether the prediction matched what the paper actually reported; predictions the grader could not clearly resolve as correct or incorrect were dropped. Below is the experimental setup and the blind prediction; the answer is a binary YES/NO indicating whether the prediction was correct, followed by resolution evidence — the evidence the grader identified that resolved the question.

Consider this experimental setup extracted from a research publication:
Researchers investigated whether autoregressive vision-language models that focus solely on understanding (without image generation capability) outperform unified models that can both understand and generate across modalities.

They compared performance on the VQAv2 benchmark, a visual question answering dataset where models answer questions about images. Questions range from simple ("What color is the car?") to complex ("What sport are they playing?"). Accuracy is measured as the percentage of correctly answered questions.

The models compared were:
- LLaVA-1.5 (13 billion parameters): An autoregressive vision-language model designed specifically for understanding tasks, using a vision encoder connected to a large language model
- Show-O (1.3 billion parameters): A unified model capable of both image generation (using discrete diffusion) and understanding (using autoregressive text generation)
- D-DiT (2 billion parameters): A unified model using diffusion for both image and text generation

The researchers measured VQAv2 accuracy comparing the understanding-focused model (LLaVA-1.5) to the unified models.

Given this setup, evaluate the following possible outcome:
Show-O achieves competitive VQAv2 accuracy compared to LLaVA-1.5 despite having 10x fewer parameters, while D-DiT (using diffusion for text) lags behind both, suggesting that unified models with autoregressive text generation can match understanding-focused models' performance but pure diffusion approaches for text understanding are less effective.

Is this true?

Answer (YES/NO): NO